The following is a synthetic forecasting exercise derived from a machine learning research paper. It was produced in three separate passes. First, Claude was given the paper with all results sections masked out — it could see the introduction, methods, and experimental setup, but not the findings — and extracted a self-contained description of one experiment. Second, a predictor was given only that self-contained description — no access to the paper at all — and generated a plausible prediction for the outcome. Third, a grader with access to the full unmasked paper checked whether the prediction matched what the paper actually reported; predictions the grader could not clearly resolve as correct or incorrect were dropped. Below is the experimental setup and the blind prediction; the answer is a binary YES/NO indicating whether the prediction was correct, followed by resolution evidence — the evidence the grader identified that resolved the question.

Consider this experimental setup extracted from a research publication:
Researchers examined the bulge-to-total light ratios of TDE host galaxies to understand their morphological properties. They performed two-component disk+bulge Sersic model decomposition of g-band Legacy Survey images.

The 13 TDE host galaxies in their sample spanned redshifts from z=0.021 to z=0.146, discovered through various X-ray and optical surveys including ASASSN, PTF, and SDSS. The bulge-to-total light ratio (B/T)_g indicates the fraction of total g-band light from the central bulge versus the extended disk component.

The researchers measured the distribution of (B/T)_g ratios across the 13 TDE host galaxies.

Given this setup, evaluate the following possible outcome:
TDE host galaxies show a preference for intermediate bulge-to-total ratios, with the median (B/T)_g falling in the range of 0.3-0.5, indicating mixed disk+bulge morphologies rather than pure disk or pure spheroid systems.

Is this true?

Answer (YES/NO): NO